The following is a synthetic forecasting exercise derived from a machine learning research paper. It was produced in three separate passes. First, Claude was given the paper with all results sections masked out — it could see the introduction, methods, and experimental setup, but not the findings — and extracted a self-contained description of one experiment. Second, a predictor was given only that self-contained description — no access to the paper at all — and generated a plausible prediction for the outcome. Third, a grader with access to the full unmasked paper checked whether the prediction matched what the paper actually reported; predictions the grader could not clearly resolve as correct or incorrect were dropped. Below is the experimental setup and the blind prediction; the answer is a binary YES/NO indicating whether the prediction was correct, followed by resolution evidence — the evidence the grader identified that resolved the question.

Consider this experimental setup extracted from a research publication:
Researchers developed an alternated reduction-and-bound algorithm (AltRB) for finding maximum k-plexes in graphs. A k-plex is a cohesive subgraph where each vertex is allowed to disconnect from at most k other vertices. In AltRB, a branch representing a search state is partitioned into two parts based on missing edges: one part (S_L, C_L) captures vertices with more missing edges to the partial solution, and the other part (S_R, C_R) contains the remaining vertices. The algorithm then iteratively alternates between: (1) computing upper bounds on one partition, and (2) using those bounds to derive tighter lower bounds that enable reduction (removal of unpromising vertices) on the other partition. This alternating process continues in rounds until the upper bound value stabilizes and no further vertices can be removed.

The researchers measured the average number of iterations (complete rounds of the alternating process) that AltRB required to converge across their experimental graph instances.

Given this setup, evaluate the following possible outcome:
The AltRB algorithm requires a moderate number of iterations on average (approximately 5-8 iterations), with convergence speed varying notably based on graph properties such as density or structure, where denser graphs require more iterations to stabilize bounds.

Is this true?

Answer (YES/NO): NO